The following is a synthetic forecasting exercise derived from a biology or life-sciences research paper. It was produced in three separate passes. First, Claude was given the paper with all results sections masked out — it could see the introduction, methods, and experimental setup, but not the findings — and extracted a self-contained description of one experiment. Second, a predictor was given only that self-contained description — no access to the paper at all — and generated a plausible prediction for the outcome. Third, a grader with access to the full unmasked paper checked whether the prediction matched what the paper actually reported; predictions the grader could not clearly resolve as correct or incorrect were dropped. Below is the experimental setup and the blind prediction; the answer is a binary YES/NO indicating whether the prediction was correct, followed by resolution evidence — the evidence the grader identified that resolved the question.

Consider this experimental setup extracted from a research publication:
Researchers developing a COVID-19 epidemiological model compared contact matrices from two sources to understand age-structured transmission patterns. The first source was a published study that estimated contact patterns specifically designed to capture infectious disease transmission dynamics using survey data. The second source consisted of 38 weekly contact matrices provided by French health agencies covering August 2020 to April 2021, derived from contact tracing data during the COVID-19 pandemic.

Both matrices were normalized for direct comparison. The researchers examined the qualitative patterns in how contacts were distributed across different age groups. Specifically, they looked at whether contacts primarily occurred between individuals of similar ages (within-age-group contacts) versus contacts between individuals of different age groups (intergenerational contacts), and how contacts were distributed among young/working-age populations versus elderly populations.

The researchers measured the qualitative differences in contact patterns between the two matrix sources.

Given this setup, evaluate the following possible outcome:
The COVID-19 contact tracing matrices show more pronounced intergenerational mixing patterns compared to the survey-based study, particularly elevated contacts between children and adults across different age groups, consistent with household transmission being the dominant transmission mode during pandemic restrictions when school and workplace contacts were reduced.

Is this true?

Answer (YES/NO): NO